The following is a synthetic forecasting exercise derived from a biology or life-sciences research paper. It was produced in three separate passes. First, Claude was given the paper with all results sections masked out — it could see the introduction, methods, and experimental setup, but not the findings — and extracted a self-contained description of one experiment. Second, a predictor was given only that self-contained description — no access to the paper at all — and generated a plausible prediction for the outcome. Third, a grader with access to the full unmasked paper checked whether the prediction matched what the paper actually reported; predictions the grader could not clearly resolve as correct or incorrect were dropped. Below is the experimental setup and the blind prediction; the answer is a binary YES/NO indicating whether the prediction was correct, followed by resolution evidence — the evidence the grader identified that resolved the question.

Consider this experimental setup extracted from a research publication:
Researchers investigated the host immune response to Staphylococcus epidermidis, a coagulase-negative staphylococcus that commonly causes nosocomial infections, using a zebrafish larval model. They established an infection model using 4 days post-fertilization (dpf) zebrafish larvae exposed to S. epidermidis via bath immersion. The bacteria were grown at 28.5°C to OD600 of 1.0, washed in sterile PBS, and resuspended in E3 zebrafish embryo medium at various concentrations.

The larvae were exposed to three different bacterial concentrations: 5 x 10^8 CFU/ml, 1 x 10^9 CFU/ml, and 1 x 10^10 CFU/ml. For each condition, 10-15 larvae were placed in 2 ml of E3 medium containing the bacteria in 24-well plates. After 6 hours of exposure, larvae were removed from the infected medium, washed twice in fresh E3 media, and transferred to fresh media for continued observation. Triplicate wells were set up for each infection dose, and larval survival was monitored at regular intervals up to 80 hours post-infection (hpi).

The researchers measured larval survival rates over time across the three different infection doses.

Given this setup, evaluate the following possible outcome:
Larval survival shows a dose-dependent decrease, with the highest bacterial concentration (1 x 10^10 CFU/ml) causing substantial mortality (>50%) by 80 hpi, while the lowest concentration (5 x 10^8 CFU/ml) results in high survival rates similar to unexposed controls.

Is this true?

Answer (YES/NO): YES